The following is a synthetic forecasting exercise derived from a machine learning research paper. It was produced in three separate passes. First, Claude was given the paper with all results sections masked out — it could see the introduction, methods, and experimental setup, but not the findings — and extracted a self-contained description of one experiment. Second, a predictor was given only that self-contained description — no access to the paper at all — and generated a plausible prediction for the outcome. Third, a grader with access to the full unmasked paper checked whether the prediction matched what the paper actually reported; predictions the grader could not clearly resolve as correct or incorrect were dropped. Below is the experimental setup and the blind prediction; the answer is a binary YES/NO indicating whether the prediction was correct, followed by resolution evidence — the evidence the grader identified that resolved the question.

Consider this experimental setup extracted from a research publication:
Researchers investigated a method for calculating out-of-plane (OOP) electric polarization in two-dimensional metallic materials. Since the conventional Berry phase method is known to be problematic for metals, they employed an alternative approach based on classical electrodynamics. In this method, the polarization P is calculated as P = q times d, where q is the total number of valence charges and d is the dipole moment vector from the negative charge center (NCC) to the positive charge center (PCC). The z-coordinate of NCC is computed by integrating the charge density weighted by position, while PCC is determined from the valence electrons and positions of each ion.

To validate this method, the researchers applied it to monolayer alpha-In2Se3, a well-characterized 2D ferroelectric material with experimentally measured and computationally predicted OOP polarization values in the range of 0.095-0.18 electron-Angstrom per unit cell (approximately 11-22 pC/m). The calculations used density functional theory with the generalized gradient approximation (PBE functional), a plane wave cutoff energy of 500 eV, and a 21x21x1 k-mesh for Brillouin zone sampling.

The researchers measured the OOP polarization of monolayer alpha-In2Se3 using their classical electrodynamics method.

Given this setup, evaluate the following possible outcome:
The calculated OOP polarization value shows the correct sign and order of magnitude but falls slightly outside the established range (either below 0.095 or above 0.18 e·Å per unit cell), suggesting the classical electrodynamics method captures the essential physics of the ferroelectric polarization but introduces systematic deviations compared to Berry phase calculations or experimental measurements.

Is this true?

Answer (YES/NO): NO